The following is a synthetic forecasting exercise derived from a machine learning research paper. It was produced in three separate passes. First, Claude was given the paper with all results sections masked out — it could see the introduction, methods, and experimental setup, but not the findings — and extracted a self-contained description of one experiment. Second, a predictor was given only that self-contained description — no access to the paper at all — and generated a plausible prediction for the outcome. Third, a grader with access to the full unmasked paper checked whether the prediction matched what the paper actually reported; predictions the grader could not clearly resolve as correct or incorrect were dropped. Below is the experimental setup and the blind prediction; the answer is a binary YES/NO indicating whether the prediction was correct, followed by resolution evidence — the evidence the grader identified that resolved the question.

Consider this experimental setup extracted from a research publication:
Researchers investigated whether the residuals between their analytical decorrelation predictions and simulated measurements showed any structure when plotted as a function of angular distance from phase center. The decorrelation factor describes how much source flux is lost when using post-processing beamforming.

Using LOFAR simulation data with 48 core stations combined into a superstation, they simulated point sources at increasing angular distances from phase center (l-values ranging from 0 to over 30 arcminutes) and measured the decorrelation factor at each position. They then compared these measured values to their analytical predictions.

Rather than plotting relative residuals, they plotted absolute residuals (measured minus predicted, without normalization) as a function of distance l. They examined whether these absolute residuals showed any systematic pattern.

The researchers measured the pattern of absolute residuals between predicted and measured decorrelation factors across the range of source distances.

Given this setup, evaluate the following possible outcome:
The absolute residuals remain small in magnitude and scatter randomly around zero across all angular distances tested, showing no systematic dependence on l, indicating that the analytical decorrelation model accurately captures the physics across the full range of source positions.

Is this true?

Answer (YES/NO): NO